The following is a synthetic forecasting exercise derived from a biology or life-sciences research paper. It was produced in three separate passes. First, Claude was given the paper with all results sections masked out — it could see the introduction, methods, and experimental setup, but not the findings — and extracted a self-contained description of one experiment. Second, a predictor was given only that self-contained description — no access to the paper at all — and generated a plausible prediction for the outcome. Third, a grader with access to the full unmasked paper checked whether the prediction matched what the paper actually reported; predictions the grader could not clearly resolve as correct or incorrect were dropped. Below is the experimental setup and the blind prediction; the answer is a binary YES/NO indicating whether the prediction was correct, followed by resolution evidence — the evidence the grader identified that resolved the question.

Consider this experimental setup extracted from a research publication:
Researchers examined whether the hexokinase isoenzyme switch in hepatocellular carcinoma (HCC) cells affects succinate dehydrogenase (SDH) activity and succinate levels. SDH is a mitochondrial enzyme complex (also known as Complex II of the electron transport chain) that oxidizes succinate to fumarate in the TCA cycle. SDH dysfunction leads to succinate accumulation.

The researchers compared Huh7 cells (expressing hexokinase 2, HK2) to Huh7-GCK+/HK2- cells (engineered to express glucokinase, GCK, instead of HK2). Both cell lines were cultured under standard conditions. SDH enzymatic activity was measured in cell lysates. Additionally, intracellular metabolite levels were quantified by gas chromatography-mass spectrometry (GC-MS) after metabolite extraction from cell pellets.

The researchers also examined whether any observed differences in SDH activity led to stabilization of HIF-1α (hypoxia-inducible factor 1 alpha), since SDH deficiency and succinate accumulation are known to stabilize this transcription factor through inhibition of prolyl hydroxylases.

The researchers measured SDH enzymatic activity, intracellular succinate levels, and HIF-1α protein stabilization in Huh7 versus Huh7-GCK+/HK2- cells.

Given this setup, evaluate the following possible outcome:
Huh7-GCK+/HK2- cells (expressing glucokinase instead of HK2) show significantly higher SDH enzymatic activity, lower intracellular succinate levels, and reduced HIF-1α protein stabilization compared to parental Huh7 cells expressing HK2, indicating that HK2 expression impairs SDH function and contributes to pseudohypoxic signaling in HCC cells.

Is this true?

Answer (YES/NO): NO